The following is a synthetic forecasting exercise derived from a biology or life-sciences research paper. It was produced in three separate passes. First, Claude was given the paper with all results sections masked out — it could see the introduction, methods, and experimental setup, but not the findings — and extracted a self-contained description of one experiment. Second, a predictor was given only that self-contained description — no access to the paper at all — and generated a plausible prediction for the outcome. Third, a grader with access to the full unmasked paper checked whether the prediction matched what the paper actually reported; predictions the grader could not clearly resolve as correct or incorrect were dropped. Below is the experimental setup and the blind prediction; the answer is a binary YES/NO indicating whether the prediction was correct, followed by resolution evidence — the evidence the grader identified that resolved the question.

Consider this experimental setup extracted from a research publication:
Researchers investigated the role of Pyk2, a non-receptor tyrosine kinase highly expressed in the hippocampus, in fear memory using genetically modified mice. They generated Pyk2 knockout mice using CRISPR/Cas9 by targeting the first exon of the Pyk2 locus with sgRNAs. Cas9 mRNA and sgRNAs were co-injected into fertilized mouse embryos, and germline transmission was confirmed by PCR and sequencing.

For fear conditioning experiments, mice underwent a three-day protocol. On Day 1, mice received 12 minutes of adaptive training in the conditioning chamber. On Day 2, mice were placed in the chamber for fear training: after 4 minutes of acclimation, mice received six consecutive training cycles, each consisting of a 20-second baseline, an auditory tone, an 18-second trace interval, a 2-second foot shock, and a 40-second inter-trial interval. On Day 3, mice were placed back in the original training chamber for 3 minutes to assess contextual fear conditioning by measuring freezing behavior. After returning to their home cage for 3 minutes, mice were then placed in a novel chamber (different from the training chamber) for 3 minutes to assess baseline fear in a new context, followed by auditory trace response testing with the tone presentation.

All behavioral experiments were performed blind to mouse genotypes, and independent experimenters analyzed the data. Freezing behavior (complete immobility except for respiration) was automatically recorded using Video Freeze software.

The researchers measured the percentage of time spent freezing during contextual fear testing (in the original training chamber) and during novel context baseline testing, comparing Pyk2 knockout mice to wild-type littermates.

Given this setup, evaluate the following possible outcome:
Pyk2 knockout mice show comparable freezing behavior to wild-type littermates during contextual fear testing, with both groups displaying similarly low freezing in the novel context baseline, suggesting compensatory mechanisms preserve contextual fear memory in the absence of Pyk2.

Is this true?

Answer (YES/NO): NO